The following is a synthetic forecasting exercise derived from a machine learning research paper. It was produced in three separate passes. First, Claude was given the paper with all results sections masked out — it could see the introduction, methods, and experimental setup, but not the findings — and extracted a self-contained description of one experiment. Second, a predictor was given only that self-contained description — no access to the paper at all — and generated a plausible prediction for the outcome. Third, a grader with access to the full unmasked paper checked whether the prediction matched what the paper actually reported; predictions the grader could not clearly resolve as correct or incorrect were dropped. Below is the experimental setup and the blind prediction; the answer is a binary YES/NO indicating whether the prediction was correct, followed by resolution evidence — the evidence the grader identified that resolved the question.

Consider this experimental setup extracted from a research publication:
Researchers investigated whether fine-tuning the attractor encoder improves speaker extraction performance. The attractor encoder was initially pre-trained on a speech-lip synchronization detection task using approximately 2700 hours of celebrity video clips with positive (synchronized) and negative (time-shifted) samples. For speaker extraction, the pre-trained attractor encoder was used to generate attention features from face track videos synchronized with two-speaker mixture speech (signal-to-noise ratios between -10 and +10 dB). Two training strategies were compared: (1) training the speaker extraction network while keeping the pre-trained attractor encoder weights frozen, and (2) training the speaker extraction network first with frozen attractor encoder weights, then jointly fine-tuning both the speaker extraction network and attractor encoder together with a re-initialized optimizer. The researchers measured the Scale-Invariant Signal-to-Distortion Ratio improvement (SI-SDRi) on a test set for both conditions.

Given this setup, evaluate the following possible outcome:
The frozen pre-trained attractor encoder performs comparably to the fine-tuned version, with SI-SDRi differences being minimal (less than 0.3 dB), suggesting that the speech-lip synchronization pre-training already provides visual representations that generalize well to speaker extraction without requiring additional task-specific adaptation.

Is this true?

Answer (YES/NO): NO